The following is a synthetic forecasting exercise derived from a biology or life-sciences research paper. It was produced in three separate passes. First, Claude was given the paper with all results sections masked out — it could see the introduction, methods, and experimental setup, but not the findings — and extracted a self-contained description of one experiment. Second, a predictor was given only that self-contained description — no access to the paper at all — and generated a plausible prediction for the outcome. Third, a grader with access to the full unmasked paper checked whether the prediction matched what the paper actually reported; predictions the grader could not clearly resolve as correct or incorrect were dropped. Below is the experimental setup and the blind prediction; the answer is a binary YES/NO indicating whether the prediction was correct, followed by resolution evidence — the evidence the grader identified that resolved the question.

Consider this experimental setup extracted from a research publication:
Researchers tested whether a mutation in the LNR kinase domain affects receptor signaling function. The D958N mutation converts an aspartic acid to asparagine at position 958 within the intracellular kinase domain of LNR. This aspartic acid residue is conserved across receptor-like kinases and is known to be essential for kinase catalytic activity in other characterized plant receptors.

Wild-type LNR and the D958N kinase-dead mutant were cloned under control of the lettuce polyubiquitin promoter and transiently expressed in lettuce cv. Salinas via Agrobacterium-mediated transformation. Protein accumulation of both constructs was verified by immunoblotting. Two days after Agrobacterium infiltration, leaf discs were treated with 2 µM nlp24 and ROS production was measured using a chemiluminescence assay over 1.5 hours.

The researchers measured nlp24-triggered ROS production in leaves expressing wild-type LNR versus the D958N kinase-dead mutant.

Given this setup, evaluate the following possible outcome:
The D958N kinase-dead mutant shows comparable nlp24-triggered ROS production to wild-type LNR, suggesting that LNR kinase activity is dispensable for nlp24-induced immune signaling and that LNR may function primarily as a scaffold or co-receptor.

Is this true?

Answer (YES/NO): NO